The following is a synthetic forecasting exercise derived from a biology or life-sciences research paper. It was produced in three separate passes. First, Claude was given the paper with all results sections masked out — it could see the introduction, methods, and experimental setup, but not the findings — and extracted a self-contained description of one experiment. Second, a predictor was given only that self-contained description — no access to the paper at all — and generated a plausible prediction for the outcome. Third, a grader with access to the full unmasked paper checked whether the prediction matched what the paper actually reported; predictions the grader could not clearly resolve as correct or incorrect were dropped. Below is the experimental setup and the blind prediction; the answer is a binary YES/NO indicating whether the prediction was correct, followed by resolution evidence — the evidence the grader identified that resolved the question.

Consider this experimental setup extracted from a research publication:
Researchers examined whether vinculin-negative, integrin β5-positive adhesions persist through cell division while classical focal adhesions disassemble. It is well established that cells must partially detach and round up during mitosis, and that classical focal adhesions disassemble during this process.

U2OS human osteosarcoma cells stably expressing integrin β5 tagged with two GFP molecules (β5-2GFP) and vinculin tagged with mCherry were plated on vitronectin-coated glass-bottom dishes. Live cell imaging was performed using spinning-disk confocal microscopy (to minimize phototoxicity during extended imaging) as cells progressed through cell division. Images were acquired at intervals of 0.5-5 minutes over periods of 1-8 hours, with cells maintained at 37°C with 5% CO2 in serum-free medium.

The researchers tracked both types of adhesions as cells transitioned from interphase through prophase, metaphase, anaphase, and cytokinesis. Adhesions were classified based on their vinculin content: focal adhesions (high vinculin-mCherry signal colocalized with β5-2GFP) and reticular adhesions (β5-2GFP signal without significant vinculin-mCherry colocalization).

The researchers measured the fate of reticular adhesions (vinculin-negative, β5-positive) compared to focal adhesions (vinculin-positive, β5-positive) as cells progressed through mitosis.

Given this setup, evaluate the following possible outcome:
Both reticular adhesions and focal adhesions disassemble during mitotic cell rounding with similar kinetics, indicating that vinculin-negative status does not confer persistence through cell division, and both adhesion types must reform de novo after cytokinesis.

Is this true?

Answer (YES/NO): NO